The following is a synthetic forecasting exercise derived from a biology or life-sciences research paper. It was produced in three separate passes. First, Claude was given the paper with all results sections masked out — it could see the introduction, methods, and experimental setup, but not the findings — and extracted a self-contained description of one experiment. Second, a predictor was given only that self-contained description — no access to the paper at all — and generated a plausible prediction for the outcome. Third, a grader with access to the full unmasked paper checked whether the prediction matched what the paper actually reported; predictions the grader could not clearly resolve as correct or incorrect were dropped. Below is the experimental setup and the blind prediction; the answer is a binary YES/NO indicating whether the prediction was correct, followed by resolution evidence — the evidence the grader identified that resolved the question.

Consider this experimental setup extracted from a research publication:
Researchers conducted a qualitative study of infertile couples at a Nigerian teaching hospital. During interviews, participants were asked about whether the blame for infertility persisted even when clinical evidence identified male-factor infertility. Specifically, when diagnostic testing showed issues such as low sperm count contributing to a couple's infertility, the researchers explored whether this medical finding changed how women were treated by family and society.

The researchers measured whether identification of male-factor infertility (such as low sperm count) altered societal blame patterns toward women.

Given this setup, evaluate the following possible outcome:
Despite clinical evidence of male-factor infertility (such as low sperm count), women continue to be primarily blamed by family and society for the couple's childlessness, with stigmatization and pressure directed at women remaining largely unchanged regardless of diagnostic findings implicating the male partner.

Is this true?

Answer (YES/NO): YES